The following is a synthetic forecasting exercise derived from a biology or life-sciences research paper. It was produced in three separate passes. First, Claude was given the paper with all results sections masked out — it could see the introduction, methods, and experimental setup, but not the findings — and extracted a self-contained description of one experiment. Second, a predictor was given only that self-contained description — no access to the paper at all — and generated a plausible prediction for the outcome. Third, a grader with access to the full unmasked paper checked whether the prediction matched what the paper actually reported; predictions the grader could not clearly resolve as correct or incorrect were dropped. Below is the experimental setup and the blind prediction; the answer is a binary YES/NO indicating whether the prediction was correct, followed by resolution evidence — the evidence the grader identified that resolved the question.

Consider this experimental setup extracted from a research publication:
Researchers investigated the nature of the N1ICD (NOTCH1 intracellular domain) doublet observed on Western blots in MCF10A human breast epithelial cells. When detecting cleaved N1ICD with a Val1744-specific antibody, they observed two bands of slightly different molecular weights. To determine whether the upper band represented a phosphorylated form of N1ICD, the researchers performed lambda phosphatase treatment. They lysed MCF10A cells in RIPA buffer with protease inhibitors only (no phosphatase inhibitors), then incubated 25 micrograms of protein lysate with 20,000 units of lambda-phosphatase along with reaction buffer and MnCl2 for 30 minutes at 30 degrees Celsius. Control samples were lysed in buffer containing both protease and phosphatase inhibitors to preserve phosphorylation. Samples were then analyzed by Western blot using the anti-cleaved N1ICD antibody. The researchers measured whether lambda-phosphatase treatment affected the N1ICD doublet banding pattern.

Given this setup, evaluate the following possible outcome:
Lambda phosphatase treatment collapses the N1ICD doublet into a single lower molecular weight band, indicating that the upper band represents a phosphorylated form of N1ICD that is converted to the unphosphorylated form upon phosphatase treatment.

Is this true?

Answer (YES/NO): YES